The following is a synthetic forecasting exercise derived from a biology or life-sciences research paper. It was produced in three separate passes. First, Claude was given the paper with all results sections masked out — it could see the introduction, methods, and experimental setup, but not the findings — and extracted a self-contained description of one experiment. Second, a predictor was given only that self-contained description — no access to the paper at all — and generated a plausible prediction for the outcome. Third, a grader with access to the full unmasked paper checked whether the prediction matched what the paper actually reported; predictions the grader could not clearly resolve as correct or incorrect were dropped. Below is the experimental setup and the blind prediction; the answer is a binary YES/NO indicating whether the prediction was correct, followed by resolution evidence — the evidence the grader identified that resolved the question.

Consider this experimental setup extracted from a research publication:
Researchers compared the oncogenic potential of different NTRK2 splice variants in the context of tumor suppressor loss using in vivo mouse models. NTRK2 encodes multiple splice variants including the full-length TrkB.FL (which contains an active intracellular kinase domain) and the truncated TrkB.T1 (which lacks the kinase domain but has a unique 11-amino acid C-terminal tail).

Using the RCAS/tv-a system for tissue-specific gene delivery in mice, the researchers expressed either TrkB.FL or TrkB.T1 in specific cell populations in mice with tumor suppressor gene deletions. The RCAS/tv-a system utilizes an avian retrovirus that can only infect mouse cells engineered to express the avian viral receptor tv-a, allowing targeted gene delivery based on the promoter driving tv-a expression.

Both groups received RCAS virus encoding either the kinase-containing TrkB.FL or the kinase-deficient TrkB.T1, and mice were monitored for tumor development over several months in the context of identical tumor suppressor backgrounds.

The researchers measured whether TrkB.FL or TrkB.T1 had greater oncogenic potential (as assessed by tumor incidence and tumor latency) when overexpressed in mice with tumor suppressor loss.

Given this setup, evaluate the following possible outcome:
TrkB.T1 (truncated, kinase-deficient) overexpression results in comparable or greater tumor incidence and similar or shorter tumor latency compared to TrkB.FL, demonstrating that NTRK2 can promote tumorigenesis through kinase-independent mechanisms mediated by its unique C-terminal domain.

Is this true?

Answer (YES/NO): YES